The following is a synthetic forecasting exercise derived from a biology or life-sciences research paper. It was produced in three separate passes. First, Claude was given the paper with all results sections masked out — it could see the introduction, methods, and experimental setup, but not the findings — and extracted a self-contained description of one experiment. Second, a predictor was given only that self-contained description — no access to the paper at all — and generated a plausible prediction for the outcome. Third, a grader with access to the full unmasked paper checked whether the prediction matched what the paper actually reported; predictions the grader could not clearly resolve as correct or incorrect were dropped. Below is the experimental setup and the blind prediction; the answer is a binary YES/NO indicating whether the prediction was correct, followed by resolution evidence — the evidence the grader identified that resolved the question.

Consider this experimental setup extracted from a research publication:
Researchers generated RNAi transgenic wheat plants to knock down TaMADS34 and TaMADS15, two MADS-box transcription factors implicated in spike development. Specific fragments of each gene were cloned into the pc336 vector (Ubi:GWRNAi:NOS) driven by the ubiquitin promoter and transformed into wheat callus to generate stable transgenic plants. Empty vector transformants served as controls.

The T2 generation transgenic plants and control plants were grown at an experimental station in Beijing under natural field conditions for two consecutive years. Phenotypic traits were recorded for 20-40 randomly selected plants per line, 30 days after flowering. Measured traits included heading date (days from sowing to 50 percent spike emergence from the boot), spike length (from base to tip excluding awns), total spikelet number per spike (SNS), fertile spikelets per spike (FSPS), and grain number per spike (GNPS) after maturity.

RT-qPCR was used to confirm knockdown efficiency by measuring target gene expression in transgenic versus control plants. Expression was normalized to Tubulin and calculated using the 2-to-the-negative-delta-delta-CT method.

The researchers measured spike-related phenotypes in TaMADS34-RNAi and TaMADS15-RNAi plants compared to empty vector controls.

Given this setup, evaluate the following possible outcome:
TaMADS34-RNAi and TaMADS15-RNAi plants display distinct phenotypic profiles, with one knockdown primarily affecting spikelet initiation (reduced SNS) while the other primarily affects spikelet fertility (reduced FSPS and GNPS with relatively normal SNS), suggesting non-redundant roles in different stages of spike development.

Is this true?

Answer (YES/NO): NO